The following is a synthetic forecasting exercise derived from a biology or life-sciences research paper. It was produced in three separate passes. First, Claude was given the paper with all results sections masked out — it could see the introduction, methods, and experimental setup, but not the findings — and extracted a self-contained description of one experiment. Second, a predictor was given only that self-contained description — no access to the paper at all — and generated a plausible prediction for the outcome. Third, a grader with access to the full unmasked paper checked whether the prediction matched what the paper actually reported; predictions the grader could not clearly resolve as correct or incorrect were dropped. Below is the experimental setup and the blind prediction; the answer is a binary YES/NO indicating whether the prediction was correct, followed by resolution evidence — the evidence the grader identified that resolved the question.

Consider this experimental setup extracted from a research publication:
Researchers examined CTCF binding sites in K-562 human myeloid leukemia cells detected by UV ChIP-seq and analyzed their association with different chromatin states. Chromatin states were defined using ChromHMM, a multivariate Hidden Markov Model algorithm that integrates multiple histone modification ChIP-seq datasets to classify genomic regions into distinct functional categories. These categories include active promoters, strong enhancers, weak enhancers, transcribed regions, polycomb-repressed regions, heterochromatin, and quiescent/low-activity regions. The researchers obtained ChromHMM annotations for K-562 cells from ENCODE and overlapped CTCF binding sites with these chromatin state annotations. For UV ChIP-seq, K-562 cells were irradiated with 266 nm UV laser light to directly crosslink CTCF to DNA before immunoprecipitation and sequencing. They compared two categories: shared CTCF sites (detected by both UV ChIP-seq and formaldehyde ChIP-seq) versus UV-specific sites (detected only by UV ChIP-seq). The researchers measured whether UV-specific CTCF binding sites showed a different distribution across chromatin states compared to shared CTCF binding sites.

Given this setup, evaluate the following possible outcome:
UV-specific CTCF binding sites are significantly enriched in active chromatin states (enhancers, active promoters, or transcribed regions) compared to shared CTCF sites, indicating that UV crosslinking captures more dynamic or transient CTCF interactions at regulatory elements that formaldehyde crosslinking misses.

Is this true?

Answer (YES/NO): YES